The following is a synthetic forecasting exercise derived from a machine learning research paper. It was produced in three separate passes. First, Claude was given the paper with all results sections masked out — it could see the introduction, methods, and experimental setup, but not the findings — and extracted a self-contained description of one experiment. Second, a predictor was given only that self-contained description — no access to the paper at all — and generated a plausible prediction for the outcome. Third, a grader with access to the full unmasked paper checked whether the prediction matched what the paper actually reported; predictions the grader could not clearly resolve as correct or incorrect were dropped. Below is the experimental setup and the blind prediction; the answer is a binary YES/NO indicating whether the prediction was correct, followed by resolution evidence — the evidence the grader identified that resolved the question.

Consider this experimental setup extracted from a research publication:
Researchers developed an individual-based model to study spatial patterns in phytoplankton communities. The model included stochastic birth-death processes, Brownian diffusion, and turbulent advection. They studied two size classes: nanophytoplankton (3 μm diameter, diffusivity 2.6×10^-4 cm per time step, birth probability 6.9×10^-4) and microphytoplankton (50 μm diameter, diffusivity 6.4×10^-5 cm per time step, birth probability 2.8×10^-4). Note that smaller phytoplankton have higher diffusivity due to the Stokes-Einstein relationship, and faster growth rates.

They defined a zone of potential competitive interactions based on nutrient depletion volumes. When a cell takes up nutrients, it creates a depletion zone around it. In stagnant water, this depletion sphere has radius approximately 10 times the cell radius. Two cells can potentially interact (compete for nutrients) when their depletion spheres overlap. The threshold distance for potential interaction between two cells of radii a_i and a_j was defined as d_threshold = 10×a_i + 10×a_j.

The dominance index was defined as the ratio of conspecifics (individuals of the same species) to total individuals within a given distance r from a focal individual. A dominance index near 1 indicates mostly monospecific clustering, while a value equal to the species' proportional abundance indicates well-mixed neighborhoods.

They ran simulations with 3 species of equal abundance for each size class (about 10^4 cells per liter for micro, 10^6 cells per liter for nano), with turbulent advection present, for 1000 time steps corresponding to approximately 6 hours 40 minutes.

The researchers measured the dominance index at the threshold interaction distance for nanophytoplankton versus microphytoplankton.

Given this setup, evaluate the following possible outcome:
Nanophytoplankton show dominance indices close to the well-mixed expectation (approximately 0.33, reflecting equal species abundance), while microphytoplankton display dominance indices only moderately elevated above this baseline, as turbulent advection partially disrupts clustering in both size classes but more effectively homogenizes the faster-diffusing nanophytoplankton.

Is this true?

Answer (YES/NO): NO